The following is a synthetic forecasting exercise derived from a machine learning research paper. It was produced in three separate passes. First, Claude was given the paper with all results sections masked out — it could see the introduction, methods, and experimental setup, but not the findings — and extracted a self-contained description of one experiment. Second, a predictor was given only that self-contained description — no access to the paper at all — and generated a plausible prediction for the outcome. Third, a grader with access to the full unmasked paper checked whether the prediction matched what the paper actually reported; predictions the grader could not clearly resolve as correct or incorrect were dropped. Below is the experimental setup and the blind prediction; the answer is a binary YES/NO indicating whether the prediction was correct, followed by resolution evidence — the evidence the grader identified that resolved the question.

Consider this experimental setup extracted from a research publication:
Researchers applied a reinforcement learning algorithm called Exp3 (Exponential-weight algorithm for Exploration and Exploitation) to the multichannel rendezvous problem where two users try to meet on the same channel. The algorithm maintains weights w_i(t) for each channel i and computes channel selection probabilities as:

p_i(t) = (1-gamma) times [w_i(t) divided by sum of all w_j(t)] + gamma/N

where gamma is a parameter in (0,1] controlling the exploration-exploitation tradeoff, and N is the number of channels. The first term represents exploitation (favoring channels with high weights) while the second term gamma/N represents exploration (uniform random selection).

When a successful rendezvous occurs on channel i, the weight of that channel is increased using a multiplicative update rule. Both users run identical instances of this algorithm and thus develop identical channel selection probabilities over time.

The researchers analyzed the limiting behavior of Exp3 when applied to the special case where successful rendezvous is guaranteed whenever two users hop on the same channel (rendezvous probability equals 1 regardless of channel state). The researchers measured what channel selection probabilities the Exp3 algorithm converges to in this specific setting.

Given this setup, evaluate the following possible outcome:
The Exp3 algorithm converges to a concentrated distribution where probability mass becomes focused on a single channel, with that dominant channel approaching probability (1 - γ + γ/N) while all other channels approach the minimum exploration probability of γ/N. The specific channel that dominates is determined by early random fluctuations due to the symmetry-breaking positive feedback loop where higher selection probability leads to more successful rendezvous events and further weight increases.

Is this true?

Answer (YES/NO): YES